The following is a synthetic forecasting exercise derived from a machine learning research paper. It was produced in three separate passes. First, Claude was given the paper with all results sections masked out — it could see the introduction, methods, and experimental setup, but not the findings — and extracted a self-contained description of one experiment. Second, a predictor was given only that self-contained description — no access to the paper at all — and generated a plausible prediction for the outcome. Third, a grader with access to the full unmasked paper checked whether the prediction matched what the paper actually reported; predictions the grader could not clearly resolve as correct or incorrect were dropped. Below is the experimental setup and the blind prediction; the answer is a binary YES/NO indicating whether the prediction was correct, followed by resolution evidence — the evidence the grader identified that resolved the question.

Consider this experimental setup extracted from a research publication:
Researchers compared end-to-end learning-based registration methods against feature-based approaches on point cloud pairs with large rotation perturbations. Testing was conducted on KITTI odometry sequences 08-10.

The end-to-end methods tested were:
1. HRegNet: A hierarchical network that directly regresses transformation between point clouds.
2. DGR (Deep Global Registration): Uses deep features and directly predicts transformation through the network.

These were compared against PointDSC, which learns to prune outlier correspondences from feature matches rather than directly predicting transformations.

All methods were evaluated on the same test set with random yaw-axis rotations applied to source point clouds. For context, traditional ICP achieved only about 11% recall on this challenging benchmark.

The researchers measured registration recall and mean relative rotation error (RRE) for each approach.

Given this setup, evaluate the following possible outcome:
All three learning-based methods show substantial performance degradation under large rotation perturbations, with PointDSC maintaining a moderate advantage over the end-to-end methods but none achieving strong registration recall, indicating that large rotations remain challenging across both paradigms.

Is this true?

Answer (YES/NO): NO